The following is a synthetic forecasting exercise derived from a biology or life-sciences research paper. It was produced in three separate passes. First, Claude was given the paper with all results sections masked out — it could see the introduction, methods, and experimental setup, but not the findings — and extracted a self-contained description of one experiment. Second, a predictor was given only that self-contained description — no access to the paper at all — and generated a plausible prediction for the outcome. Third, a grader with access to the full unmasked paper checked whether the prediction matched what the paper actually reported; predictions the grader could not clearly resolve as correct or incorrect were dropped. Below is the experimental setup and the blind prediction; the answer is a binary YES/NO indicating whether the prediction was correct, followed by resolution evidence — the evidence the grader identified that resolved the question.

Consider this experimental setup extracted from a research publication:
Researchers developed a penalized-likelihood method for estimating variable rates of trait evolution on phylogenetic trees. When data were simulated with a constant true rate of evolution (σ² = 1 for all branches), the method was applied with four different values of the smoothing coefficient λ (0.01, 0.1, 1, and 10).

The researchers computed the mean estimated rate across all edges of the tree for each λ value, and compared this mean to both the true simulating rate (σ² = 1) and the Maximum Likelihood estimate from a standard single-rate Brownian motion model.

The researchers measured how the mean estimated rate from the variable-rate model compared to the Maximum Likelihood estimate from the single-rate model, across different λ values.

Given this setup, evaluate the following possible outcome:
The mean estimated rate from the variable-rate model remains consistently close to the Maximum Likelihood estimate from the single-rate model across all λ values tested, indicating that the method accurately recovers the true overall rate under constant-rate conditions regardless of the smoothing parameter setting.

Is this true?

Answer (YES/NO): YES